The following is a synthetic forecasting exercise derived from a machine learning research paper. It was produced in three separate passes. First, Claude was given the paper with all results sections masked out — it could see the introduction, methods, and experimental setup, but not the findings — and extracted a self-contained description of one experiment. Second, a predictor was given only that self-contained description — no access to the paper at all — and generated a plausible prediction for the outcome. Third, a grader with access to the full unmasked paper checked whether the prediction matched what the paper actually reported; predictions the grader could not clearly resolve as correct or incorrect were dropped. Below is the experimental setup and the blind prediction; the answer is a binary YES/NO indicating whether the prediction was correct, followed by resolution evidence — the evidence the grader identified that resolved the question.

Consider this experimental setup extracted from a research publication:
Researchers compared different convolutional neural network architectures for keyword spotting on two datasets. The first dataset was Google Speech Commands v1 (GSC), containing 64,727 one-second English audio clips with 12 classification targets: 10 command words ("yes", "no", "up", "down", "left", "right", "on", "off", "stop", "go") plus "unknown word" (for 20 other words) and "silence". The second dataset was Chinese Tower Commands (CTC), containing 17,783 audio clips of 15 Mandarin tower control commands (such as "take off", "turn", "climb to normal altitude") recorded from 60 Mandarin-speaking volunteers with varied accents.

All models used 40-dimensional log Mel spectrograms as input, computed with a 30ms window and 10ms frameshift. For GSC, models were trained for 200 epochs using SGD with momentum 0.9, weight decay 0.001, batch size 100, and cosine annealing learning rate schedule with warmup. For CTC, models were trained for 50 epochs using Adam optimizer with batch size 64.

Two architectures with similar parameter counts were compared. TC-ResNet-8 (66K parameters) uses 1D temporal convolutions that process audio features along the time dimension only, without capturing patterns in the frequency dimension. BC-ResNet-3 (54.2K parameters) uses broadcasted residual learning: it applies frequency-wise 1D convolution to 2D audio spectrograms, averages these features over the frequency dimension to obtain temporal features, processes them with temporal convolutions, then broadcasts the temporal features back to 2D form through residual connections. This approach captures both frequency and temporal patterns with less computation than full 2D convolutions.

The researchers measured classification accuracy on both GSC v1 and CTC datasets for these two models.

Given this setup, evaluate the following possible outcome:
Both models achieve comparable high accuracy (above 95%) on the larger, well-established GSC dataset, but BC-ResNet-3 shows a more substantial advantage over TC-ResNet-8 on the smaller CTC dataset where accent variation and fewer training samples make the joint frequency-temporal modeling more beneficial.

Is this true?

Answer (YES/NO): NO